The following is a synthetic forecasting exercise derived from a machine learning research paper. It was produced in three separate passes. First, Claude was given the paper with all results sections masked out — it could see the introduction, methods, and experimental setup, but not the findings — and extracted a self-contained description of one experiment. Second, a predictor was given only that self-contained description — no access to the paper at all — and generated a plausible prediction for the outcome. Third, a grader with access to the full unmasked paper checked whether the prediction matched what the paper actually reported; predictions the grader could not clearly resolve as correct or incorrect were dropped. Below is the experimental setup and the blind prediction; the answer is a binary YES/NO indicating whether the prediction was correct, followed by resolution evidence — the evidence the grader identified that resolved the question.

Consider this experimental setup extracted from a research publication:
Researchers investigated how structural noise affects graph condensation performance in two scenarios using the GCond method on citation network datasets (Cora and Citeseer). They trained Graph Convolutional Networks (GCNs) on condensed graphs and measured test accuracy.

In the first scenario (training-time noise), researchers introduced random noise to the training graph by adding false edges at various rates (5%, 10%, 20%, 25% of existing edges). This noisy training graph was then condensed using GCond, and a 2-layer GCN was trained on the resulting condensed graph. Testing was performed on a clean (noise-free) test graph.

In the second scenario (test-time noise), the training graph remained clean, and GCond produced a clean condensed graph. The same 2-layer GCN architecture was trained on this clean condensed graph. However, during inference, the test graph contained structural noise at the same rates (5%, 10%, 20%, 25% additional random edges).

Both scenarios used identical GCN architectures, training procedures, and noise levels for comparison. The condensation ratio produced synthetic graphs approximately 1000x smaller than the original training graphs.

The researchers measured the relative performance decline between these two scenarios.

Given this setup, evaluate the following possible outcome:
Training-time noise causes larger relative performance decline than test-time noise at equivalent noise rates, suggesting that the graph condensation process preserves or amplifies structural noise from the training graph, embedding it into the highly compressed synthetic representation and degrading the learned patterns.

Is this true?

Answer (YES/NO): NO